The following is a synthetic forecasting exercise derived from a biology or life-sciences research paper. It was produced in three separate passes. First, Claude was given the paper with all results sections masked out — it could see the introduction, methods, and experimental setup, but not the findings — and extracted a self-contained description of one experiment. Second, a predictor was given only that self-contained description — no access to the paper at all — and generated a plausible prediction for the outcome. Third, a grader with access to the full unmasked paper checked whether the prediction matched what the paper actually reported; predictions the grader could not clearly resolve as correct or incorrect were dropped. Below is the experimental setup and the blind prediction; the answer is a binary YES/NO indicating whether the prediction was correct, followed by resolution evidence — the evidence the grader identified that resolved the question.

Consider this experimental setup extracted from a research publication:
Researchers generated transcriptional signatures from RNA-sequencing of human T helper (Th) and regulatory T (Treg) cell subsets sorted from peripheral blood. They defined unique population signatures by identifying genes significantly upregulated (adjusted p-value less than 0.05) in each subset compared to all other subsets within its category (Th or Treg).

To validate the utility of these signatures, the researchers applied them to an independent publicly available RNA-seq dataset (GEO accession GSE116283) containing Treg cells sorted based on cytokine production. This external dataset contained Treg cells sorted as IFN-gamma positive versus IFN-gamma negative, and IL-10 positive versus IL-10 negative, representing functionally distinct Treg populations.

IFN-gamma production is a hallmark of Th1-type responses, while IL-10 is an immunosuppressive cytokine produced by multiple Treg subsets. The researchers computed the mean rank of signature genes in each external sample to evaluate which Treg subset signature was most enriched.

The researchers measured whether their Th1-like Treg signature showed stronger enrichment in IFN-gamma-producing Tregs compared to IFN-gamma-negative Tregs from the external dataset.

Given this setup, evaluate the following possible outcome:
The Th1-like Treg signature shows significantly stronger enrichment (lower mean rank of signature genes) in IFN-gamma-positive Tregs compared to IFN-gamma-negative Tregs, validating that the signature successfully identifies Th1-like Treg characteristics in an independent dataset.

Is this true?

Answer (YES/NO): YES